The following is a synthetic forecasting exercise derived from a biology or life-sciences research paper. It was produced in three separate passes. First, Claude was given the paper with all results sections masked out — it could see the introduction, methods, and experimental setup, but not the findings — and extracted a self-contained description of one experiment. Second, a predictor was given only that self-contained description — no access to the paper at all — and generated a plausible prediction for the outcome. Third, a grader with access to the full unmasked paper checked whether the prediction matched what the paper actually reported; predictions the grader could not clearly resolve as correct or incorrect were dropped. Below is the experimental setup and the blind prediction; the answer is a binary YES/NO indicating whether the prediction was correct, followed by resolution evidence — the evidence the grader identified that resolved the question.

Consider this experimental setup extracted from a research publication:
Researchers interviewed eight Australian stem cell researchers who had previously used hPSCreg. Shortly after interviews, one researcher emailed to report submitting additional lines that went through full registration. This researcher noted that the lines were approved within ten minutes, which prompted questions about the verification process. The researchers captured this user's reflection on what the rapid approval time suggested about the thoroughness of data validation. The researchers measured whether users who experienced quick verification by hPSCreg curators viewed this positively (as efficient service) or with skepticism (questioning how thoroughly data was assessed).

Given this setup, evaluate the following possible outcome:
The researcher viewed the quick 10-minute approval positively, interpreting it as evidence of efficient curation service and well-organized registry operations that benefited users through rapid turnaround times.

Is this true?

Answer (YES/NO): NO